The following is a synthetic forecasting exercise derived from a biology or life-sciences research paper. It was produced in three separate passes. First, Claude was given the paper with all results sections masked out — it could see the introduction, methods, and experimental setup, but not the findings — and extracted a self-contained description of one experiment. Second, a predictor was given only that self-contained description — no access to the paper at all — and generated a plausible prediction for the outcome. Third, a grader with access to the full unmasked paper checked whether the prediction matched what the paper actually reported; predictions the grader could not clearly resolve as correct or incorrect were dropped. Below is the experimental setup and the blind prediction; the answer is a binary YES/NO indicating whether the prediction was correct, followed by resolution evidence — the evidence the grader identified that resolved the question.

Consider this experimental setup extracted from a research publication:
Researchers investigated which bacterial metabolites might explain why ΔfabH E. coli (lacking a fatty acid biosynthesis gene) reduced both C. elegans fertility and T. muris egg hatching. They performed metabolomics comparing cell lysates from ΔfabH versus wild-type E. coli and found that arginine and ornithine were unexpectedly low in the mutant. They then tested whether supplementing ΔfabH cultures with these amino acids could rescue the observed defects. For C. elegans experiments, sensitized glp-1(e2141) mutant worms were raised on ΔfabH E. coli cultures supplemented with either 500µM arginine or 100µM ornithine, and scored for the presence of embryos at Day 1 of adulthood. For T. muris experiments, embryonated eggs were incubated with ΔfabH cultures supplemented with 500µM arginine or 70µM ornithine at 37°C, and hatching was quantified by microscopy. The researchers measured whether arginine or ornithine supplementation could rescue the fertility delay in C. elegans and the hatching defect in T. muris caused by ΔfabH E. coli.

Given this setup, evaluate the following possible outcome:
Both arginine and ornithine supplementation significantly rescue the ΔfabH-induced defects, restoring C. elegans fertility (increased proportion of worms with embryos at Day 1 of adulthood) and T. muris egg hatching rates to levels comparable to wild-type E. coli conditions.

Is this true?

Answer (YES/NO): NO